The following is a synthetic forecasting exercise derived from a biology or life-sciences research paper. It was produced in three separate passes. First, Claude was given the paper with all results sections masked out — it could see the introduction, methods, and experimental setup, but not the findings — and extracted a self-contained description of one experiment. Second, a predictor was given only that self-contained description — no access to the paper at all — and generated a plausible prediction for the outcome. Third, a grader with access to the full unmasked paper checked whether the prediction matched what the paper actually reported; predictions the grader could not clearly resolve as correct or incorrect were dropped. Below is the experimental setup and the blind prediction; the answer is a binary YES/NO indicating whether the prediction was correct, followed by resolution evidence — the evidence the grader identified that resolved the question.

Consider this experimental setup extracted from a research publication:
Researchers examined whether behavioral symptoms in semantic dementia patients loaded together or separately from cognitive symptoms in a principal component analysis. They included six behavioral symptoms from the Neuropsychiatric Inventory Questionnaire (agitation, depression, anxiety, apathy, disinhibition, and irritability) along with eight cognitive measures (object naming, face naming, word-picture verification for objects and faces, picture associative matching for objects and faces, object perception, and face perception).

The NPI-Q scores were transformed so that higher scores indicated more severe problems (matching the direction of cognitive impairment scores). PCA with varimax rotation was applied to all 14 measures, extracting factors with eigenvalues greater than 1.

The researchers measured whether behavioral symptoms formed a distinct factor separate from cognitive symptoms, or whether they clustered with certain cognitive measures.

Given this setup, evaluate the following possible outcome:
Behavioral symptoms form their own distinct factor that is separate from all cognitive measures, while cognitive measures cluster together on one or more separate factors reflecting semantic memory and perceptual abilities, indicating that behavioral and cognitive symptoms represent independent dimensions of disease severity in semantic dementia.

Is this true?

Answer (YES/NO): NO